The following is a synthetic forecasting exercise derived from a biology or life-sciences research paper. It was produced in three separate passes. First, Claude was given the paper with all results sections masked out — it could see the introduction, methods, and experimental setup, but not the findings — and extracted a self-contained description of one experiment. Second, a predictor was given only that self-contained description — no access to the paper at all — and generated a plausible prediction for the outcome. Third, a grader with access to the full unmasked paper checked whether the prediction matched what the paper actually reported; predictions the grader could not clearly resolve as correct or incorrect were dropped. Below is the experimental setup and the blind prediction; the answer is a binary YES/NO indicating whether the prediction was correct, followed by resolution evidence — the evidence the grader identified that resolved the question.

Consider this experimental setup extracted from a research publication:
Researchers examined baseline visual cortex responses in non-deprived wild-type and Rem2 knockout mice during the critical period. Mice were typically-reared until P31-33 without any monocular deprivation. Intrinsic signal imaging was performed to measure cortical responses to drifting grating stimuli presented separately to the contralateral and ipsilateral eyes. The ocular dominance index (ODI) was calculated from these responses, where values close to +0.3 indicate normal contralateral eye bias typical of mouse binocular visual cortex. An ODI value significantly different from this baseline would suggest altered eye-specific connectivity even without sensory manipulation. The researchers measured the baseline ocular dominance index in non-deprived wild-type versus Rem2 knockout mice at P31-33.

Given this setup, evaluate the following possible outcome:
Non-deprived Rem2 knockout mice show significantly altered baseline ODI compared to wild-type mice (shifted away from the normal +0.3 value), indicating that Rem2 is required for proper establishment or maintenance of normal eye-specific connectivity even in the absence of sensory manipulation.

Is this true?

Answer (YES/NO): NO